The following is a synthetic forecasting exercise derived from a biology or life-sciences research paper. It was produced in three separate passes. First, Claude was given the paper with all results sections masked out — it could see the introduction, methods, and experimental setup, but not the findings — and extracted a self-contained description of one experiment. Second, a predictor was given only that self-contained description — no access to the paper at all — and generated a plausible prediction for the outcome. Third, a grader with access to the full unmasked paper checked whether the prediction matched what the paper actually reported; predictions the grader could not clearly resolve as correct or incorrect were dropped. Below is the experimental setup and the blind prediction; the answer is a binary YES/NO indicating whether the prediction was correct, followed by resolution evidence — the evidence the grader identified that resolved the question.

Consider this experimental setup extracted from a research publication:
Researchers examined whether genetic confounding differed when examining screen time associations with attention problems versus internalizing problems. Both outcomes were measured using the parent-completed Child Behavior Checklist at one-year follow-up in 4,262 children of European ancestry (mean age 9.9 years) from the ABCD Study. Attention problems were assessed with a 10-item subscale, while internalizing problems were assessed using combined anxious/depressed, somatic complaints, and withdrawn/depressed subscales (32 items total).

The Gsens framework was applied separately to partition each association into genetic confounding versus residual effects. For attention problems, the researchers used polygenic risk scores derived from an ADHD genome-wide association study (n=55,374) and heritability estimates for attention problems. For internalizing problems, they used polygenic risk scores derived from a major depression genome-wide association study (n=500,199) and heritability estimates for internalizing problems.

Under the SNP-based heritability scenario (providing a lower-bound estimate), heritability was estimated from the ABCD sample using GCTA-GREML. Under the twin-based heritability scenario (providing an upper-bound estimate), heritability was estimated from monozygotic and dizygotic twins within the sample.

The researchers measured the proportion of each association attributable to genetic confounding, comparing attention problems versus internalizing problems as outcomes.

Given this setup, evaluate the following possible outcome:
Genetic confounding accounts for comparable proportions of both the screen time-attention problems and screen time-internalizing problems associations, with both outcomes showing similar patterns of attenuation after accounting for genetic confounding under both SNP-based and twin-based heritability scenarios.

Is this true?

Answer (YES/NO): NO